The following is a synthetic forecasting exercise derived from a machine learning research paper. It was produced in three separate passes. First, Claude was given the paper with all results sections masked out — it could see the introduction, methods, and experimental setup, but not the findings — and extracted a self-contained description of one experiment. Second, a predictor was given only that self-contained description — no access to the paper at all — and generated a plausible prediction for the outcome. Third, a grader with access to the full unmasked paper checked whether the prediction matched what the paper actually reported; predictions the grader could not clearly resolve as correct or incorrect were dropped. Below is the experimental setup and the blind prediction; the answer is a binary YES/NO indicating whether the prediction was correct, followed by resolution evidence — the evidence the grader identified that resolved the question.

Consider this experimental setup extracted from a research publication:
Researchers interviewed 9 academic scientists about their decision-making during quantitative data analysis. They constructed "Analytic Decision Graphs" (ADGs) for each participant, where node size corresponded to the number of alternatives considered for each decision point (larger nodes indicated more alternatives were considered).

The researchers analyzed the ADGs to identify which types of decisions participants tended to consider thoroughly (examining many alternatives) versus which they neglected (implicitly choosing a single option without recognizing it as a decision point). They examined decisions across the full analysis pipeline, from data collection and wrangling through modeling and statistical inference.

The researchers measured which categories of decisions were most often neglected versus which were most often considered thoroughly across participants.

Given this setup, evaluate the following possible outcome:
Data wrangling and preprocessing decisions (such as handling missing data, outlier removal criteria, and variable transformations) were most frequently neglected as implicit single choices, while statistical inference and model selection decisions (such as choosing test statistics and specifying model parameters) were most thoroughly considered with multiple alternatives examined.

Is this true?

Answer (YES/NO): NO